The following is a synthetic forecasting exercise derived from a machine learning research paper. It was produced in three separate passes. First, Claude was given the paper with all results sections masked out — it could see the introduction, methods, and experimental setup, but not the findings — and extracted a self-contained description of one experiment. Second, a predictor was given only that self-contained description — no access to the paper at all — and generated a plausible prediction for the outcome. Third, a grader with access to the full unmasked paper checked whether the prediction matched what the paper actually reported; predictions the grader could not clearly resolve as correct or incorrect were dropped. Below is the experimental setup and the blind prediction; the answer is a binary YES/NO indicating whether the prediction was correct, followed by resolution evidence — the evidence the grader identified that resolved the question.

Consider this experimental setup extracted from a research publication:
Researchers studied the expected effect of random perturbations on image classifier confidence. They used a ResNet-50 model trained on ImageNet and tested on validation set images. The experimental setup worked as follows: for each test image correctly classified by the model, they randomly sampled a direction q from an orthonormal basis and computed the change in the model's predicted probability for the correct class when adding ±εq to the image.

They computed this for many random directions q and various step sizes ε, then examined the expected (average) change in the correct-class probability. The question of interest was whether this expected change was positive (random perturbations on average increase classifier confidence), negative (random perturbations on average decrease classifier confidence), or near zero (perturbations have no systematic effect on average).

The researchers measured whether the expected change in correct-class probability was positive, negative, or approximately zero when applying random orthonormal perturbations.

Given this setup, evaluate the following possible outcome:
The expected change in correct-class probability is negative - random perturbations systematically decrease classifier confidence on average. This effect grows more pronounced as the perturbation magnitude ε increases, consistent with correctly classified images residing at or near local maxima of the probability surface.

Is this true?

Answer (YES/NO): YES